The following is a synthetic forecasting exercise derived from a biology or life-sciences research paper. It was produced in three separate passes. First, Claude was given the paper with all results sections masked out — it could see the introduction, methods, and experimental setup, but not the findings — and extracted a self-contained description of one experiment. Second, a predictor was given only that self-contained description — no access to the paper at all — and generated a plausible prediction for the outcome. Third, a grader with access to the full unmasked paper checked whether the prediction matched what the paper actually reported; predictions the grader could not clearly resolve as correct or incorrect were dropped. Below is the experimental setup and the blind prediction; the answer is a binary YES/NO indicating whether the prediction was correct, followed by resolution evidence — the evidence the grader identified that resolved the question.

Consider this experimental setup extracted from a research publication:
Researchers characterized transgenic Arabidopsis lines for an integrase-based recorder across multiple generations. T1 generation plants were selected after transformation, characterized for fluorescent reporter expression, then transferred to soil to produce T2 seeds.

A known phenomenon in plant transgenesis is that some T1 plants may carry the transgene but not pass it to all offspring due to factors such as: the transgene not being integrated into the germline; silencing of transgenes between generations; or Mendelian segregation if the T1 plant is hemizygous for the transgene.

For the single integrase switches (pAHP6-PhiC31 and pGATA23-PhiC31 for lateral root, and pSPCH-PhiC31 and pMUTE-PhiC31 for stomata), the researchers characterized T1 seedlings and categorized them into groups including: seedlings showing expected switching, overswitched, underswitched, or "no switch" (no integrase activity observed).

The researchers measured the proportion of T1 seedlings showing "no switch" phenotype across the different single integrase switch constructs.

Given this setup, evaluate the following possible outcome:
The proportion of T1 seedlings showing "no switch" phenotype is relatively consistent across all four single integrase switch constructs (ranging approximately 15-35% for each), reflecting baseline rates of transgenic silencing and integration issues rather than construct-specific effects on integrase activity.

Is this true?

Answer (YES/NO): YES